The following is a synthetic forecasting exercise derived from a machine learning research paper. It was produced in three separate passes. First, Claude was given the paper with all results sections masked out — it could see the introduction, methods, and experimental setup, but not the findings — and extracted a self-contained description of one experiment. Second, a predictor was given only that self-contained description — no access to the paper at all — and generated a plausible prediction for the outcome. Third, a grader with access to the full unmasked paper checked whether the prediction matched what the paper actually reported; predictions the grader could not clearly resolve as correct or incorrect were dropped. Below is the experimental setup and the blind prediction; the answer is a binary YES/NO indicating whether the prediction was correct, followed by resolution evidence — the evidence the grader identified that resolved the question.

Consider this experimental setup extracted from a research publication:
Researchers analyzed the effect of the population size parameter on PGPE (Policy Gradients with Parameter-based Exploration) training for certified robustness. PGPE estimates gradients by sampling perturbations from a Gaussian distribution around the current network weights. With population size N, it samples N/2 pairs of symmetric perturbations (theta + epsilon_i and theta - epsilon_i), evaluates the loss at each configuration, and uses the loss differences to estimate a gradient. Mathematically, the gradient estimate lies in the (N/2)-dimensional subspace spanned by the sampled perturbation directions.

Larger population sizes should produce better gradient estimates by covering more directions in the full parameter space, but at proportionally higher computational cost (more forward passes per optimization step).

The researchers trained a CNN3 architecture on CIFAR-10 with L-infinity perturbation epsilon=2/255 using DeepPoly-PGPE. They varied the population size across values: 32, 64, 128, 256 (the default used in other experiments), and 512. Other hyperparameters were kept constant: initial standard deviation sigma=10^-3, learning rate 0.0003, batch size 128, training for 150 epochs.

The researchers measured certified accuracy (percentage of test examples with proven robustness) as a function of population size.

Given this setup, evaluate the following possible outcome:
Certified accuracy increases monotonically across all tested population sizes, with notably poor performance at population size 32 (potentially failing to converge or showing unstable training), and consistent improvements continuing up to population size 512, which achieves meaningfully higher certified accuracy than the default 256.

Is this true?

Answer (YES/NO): NO